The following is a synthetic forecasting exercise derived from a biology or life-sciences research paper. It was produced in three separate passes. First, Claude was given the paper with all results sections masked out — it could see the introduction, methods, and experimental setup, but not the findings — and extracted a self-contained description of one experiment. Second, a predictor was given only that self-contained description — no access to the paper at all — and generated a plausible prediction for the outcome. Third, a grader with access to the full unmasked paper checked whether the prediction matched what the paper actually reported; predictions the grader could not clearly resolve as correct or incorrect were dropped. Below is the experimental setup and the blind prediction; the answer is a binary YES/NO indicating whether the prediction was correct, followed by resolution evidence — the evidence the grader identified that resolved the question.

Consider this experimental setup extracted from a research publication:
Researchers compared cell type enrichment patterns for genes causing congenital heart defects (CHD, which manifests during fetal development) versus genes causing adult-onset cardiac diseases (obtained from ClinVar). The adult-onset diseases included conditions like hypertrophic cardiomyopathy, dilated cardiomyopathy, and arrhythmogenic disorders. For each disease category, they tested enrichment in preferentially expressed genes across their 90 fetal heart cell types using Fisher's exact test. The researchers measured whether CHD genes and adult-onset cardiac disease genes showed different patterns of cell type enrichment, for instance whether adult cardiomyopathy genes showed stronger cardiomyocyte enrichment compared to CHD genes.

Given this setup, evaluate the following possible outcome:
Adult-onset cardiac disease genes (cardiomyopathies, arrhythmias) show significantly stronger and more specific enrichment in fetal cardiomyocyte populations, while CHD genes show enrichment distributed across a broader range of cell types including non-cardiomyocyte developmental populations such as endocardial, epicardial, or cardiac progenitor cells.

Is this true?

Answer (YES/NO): YES